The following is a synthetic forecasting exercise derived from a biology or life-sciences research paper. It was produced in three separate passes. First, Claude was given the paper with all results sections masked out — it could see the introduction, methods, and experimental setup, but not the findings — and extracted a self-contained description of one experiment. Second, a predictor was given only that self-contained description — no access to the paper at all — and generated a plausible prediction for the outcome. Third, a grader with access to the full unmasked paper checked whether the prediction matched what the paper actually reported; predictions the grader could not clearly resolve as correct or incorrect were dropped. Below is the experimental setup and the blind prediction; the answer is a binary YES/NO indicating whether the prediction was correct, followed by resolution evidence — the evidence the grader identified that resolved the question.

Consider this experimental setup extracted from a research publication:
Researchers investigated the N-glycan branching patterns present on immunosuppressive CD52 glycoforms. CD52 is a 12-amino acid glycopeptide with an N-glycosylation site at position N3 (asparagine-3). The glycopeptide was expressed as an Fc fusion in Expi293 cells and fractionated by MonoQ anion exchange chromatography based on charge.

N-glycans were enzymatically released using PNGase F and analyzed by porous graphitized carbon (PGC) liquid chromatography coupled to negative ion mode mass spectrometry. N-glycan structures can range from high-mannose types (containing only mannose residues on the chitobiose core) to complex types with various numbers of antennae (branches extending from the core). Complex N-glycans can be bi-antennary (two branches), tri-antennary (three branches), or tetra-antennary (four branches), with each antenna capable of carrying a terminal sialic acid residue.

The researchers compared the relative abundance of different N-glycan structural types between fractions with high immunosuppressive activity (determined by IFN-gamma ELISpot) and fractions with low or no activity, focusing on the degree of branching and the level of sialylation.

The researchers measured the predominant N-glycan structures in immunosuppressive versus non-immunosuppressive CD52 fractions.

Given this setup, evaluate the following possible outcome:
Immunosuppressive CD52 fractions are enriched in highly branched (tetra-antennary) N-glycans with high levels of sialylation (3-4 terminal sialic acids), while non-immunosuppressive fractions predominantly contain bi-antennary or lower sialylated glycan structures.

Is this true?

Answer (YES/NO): YES